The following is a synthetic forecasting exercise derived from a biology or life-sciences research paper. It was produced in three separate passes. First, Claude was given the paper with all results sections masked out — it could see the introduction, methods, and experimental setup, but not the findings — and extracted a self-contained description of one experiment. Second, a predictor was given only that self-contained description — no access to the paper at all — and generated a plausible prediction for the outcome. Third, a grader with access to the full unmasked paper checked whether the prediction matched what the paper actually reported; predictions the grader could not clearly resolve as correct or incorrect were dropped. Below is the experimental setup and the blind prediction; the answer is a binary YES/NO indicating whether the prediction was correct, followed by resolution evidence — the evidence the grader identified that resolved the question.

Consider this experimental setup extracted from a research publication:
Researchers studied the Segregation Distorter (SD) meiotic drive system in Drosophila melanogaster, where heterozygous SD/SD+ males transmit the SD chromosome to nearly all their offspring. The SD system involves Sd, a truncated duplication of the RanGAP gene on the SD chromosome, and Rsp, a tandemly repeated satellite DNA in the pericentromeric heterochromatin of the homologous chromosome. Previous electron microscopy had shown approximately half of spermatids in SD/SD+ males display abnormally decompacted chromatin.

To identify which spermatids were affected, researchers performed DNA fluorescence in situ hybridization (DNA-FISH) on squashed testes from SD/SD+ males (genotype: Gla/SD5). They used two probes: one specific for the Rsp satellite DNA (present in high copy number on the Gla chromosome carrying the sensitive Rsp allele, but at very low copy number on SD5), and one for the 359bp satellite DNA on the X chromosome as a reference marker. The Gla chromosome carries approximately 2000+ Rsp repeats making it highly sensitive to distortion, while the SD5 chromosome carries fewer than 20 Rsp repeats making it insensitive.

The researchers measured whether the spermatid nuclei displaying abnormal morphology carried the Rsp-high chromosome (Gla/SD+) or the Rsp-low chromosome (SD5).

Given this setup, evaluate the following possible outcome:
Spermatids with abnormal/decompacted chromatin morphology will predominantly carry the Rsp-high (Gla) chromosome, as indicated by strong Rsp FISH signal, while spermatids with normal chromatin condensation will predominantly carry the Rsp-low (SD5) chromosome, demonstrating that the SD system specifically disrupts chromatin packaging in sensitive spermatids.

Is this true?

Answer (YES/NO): YES